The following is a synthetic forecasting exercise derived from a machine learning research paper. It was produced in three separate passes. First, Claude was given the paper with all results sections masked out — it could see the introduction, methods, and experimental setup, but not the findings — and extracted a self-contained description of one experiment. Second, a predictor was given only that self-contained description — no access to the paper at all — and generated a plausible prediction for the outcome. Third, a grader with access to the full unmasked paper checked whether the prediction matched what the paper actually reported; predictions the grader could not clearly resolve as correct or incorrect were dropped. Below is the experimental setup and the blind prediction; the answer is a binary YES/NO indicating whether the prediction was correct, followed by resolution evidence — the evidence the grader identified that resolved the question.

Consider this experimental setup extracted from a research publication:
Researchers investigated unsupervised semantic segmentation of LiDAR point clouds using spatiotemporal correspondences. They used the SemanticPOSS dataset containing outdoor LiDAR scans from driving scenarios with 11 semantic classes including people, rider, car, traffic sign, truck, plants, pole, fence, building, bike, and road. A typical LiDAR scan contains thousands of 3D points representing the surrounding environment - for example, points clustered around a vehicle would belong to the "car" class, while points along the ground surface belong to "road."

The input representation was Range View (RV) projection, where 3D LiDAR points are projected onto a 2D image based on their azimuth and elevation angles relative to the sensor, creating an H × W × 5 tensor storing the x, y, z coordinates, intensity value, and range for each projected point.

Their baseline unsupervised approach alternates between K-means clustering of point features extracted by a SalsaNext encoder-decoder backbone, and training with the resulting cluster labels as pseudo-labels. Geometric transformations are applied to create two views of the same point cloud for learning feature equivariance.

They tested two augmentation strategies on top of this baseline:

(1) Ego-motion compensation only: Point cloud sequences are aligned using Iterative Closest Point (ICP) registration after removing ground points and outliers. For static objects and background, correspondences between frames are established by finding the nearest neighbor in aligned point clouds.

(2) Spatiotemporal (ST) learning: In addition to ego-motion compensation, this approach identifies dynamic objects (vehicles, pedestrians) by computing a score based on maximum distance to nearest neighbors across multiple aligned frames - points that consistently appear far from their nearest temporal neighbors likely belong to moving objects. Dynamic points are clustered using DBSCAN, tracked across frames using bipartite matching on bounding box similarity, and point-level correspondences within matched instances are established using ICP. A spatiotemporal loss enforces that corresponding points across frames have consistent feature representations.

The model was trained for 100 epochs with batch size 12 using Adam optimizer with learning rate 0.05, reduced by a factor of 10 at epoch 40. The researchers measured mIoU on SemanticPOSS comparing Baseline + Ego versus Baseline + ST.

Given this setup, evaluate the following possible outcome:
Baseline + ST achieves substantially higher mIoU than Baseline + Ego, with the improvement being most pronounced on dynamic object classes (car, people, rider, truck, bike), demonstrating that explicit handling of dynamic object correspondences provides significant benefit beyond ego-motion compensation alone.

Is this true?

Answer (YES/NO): NO